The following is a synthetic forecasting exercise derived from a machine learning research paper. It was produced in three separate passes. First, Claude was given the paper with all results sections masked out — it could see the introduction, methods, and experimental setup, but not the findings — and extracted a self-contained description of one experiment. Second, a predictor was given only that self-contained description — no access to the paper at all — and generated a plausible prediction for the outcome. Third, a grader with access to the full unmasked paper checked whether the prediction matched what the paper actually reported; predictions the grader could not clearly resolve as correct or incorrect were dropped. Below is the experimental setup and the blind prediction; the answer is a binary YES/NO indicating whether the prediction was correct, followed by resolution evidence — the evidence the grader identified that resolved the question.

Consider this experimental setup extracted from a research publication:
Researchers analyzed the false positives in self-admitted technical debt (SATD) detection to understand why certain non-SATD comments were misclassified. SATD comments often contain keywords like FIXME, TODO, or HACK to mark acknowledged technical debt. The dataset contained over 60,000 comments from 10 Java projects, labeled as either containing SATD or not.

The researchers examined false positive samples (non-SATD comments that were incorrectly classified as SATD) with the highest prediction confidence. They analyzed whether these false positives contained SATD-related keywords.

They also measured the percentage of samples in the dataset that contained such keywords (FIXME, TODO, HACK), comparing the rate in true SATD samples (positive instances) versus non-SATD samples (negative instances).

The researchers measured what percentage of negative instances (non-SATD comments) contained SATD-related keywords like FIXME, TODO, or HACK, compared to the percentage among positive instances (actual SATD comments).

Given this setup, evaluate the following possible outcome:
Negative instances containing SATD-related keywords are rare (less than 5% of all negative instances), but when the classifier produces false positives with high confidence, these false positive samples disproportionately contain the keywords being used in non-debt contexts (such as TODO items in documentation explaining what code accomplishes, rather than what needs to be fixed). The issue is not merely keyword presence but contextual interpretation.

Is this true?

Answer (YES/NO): NO